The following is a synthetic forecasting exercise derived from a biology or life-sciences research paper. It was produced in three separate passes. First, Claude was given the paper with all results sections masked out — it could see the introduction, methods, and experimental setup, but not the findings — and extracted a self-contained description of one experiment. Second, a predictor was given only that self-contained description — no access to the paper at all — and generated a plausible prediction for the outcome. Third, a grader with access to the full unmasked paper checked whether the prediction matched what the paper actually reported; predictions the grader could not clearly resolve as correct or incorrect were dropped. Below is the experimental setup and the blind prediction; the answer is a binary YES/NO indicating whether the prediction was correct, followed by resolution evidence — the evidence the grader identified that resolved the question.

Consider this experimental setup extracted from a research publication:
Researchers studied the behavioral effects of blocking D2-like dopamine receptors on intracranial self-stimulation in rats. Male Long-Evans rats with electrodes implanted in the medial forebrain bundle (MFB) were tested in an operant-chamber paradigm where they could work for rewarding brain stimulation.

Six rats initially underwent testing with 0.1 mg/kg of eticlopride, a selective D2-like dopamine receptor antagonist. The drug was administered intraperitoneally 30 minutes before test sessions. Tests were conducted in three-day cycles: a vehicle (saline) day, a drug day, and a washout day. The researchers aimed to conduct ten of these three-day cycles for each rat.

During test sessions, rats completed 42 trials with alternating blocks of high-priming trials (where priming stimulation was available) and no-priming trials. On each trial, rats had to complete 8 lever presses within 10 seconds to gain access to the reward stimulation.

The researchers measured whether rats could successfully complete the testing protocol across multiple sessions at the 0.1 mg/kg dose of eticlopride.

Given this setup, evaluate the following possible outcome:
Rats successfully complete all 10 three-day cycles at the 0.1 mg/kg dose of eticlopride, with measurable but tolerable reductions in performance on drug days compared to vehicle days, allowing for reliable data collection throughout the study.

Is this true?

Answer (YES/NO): NO